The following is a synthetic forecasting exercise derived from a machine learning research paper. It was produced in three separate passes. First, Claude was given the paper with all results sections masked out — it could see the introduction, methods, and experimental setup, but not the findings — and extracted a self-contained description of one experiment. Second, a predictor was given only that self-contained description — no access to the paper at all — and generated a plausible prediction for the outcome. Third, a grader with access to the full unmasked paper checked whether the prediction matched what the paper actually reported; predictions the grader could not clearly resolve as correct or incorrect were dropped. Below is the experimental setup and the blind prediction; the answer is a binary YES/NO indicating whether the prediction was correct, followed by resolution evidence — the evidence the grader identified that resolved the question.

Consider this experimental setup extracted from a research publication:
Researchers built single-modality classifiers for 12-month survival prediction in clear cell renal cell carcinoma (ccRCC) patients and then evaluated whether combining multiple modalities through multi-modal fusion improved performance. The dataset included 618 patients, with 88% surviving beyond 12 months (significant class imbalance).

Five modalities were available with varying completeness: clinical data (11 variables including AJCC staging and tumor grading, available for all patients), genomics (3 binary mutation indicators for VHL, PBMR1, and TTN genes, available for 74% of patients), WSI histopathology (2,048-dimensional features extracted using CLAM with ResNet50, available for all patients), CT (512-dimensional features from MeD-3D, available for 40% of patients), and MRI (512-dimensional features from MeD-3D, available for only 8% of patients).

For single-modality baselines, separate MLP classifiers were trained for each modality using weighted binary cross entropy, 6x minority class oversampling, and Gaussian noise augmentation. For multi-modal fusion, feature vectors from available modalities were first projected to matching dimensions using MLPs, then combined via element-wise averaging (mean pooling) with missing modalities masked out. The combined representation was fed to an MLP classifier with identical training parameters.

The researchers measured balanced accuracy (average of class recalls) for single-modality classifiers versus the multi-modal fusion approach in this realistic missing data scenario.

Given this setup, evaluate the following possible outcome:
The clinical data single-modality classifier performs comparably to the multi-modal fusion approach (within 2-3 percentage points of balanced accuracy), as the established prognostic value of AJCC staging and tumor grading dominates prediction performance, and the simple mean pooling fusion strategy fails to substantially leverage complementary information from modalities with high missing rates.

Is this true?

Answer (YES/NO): NO